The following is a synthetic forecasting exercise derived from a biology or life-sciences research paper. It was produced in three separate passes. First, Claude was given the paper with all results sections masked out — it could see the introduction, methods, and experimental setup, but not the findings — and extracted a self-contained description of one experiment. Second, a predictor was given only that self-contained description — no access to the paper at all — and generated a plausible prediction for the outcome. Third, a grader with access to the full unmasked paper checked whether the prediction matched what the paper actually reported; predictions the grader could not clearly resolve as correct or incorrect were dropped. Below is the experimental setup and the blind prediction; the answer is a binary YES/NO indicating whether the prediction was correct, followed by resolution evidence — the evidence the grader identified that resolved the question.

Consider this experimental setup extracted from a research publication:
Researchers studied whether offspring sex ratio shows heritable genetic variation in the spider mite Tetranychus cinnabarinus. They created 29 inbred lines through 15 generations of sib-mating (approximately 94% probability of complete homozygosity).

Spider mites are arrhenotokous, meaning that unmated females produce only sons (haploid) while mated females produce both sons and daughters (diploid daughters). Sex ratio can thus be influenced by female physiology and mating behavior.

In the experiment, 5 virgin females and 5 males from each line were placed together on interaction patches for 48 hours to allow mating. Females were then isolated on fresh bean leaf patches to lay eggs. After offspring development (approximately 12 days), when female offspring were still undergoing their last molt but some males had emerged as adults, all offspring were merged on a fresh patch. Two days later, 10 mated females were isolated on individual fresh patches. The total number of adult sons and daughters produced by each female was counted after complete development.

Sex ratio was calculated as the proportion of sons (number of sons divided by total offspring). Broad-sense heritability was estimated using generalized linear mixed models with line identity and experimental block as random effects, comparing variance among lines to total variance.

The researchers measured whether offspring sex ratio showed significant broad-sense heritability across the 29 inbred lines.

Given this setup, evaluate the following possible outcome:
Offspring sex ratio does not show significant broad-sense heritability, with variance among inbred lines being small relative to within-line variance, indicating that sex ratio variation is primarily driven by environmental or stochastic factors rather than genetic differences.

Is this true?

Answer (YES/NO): NO